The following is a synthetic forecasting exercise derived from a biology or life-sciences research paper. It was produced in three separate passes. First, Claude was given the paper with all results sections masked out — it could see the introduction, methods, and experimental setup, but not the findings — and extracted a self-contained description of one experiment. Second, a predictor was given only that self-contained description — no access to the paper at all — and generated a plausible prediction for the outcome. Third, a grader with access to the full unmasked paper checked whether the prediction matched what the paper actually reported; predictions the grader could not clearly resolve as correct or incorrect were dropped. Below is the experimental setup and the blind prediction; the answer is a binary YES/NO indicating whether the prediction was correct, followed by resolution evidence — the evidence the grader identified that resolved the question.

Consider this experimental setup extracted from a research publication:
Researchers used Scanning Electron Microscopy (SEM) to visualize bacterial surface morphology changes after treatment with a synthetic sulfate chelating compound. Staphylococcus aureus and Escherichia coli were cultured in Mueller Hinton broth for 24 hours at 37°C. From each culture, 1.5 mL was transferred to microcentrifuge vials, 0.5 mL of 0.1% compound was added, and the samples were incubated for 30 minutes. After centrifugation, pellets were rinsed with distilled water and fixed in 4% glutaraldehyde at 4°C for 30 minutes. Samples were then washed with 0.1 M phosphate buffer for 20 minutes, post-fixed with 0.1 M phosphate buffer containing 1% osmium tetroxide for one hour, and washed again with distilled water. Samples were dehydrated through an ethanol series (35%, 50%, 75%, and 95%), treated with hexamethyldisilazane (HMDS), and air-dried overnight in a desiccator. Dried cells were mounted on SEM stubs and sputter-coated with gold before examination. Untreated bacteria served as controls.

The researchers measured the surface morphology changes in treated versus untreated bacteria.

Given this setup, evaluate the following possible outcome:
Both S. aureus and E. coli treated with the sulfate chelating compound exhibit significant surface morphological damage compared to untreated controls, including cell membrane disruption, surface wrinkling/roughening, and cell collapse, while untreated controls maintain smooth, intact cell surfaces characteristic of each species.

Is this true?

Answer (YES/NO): YES